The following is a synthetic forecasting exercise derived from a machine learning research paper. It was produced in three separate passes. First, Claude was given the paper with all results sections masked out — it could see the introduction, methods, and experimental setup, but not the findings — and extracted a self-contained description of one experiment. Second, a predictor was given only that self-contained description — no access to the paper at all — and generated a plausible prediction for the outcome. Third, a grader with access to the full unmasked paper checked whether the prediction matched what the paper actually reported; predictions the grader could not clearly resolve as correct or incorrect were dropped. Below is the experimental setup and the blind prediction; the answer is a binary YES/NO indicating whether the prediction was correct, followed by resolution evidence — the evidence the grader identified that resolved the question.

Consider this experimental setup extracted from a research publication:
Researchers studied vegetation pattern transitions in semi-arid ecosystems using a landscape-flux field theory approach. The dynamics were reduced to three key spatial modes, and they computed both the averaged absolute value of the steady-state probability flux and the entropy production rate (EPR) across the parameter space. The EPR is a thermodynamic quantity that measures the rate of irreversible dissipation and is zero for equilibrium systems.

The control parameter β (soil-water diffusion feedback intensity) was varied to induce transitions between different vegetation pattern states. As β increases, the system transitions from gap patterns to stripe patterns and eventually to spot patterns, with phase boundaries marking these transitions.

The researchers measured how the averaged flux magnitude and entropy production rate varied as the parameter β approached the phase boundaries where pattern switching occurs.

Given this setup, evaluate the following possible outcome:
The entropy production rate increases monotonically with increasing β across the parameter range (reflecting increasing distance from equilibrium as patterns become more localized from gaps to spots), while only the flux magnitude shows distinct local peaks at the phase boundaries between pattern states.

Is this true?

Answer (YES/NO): NO